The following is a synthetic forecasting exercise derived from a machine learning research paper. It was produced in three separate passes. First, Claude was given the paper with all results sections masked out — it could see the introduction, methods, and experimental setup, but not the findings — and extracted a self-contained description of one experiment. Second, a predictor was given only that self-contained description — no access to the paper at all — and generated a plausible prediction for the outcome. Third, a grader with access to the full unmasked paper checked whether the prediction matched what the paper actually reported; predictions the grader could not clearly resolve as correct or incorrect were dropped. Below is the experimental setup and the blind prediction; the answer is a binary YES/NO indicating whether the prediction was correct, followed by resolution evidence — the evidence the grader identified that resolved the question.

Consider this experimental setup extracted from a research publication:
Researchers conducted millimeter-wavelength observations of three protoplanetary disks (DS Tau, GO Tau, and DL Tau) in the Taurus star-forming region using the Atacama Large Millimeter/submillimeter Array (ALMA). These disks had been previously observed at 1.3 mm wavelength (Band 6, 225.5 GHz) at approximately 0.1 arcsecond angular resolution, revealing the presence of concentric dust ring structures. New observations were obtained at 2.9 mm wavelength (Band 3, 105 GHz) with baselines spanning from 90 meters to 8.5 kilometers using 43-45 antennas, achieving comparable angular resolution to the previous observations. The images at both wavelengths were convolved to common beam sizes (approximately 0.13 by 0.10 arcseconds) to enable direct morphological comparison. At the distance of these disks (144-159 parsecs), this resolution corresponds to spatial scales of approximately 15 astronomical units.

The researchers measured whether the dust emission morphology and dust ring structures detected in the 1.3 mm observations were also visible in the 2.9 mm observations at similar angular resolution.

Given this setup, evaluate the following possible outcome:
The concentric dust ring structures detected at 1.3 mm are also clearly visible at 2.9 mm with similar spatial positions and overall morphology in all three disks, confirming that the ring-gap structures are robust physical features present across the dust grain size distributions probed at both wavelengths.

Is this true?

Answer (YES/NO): YES